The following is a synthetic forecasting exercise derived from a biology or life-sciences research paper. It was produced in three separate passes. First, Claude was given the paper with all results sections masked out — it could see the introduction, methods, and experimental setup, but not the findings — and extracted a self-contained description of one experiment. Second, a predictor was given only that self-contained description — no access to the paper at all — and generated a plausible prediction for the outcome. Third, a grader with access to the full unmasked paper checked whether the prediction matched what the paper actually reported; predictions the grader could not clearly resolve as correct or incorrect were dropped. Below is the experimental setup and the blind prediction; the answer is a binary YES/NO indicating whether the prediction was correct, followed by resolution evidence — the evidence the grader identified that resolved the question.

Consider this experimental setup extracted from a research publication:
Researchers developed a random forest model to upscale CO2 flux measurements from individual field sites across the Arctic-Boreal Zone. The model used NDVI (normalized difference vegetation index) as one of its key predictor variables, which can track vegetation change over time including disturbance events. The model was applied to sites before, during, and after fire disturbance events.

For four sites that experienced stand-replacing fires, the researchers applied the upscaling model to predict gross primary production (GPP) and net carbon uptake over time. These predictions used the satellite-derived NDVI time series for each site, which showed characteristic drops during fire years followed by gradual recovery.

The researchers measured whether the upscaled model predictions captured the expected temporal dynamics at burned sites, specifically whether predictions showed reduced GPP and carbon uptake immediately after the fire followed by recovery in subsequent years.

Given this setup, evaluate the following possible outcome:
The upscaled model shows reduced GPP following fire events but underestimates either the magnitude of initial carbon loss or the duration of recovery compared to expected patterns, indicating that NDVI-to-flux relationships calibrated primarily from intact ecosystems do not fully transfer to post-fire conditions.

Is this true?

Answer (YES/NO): YES